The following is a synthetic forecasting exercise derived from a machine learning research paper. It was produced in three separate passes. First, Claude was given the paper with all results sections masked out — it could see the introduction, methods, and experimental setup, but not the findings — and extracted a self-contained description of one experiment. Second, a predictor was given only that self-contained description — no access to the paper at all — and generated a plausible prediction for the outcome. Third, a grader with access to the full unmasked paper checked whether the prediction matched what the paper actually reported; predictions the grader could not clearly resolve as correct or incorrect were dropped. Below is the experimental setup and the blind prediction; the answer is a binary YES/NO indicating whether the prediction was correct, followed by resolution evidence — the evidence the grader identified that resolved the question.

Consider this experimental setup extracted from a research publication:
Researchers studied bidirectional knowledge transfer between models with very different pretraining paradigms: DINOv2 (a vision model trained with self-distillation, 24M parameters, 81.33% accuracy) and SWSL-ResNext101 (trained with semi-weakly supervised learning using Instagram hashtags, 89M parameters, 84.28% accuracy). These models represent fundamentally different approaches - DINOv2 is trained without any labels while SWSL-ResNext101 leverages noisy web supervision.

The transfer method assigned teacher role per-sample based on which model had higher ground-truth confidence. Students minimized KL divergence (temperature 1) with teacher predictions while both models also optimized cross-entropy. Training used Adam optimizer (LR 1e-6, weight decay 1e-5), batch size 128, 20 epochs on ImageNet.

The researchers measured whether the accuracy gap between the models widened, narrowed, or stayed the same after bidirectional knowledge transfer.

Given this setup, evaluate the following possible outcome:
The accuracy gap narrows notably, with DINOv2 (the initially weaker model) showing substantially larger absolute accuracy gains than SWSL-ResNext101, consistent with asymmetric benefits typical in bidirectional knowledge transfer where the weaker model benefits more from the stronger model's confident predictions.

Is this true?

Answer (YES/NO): YES